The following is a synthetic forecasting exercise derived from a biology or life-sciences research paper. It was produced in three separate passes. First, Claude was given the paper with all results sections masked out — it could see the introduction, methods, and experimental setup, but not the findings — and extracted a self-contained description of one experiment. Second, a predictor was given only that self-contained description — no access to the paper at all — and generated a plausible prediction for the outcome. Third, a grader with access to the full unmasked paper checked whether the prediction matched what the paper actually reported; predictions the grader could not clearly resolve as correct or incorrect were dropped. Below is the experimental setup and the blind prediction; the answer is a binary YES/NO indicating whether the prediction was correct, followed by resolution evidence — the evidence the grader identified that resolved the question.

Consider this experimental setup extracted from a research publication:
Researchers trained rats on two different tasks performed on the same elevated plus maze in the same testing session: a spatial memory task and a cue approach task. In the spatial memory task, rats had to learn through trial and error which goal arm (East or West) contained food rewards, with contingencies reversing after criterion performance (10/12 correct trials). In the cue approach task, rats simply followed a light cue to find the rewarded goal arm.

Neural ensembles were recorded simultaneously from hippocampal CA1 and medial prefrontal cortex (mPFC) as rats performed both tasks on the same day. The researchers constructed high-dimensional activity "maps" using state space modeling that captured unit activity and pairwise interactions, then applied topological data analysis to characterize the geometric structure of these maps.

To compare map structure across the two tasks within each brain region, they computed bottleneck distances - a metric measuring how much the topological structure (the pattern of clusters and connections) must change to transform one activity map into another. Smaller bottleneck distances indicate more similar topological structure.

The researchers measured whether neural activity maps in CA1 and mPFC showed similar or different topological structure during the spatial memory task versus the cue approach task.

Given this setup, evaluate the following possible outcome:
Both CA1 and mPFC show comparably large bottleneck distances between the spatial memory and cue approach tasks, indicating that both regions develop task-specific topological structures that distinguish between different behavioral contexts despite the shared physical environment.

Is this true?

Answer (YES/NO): NO